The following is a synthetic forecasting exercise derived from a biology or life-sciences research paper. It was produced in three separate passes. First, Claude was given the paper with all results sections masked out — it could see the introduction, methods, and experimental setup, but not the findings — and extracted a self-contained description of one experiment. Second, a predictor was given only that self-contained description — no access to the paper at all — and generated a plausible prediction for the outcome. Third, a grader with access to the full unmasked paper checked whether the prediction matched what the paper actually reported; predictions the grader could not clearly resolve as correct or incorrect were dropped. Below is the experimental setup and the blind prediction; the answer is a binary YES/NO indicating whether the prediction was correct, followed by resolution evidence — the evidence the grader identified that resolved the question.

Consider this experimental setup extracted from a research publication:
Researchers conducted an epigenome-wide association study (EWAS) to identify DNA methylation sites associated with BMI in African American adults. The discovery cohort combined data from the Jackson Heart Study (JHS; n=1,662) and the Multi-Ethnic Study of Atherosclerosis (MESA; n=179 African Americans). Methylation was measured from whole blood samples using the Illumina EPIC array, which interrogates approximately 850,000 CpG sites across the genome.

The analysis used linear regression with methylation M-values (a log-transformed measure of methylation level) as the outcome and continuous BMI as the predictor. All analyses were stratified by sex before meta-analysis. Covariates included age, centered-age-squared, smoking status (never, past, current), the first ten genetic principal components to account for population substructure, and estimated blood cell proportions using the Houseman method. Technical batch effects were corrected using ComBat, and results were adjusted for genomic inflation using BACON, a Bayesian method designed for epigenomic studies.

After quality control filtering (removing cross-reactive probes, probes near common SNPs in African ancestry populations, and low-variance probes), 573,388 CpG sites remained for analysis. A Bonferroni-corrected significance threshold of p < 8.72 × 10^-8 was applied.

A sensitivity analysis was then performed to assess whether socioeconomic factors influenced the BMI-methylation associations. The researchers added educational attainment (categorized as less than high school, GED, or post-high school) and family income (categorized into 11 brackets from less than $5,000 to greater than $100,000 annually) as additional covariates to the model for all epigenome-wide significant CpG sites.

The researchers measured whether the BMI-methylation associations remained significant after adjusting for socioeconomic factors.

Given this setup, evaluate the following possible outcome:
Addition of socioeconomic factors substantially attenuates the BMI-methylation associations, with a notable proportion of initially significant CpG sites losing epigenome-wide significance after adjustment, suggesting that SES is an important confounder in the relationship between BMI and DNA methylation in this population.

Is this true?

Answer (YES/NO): NO